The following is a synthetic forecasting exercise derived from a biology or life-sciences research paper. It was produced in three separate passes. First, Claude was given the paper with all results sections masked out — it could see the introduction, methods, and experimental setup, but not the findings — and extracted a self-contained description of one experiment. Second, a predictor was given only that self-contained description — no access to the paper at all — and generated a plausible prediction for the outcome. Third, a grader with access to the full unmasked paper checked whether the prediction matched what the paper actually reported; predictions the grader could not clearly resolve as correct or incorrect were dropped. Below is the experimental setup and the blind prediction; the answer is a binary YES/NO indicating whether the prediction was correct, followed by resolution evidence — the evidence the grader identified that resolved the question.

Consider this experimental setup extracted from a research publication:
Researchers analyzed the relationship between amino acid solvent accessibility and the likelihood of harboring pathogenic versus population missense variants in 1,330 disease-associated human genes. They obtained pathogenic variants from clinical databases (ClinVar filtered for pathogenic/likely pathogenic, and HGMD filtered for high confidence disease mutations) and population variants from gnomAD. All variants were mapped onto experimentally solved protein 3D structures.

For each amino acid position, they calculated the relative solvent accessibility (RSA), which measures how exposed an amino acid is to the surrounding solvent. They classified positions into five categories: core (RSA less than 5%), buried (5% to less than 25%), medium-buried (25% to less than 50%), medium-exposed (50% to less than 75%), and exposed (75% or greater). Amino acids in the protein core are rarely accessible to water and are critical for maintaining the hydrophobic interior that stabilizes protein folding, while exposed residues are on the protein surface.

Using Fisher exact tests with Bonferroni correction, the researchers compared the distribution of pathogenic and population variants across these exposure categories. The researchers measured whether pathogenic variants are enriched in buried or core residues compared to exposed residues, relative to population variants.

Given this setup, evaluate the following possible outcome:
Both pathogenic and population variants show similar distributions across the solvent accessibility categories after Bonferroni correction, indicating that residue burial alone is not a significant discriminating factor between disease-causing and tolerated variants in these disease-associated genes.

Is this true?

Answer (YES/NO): NO